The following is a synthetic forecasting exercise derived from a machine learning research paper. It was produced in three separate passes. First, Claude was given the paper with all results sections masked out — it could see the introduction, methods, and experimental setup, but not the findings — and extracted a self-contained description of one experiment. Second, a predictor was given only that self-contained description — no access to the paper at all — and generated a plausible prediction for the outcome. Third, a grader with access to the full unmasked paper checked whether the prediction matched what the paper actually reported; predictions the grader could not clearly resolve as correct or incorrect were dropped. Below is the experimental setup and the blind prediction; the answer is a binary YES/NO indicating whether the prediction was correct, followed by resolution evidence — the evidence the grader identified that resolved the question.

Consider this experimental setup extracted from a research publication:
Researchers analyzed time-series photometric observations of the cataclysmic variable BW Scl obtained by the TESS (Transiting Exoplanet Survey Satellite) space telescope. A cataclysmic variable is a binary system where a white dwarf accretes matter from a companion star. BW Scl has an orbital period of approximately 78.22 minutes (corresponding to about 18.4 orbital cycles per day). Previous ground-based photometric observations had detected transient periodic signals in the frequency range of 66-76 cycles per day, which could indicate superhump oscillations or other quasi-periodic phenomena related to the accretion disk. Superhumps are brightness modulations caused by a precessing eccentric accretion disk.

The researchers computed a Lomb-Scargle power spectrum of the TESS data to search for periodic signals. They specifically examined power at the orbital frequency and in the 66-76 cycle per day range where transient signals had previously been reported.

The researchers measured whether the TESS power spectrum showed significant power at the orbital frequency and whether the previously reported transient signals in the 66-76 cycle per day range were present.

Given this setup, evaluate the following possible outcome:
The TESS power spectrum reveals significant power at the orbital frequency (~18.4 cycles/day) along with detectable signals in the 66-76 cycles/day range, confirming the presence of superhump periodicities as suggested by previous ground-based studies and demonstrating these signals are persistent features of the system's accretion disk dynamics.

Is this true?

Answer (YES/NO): NO